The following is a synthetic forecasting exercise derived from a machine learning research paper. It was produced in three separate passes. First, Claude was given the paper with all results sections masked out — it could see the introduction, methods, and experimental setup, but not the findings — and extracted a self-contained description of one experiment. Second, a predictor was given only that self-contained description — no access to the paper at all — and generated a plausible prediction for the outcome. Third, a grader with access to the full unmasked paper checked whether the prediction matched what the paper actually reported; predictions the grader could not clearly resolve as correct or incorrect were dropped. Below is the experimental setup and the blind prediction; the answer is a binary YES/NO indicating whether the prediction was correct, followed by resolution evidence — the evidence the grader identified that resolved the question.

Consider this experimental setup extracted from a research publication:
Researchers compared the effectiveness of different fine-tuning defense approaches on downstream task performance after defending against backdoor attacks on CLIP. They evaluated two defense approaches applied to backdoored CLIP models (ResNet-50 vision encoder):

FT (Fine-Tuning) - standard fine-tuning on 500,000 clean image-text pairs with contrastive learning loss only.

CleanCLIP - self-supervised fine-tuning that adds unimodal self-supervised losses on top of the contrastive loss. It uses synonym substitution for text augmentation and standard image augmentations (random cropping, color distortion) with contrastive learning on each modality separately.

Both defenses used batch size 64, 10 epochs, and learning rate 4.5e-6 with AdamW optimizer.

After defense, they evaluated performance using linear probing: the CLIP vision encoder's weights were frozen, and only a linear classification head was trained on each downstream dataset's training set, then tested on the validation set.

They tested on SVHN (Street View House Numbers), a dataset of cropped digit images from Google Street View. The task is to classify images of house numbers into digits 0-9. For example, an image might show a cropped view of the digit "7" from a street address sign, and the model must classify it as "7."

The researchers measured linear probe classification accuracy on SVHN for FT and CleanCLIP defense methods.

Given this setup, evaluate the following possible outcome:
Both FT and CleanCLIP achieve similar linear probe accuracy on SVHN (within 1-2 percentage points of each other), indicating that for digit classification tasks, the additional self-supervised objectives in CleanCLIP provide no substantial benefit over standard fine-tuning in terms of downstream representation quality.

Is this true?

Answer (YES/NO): NO